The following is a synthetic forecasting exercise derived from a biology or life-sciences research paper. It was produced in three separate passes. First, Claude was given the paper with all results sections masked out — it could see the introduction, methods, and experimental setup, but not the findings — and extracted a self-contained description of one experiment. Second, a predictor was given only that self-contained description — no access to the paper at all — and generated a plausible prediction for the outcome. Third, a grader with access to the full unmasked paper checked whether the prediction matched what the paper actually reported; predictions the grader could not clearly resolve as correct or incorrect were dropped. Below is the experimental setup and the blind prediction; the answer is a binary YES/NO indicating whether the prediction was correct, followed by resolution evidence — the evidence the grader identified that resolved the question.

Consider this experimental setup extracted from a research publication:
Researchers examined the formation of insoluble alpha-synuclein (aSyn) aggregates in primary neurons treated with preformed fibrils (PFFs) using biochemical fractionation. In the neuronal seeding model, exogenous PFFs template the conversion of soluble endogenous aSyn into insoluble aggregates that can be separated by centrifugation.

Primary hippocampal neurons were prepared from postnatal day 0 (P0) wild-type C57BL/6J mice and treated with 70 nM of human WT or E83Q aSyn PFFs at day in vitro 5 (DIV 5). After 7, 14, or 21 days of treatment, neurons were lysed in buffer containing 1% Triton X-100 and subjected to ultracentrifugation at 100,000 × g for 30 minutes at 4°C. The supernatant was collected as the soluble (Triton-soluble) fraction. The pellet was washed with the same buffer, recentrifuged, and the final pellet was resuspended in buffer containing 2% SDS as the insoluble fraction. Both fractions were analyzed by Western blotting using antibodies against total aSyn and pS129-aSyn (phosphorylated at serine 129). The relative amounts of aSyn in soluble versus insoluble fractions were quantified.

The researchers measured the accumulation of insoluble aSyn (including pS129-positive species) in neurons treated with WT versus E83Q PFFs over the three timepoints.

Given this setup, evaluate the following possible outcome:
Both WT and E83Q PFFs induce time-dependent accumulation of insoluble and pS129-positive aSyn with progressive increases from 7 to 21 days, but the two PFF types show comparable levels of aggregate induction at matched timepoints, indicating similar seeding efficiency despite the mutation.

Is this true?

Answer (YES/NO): NO